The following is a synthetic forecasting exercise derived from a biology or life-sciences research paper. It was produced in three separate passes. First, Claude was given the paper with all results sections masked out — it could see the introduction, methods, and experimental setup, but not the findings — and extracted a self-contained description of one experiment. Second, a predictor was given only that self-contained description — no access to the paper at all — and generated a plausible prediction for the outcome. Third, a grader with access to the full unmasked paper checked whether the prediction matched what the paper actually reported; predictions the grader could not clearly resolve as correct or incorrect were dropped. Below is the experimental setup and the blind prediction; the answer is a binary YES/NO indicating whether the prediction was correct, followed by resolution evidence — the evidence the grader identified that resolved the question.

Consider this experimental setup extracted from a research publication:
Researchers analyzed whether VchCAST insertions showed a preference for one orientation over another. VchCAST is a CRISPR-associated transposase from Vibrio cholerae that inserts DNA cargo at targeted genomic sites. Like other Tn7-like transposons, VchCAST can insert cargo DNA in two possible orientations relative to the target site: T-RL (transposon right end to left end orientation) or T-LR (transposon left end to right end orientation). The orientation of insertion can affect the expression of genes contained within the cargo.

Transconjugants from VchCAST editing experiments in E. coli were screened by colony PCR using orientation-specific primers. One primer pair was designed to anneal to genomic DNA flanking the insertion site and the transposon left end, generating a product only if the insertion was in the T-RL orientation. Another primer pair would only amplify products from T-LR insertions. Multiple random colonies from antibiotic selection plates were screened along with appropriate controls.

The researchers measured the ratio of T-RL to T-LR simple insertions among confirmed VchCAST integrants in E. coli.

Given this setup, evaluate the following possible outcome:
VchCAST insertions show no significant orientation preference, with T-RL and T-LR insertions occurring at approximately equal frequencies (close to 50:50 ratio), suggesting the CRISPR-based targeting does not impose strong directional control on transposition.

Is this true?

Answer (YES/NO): NO